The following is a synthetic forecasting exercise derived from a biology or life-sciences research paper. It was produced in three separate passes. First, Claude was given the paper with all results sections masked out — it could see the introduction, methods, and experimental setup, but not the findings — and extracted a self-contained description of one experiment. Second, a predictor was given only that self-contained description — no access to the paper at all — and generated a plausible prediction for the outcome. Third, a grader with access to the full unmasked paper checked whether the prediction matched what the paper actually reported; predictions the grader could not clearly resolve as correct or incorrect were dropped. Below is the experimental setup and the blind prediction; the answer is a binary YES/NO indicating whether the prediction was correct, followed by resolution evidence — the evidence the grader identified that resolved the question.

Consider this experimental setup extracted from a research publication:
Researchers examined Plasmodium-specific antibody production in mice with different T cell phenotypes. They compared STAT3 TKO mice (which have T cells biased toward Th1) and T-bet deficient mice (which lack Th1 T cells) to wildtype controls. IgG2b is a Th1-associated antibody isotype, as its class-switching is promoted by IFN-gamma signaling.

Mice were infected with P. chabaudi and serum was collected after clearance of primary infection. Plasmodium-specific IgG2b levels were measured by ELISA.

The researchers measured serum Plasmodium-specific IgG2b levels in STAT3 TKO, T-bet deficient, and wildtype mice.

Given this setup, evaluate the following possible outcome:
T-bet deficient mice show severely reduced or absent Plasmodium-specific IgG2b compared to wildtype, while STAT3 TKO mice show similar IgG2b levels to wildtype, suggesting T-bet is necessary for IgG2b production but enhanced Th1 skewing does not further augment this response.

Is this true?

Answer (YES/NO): NO